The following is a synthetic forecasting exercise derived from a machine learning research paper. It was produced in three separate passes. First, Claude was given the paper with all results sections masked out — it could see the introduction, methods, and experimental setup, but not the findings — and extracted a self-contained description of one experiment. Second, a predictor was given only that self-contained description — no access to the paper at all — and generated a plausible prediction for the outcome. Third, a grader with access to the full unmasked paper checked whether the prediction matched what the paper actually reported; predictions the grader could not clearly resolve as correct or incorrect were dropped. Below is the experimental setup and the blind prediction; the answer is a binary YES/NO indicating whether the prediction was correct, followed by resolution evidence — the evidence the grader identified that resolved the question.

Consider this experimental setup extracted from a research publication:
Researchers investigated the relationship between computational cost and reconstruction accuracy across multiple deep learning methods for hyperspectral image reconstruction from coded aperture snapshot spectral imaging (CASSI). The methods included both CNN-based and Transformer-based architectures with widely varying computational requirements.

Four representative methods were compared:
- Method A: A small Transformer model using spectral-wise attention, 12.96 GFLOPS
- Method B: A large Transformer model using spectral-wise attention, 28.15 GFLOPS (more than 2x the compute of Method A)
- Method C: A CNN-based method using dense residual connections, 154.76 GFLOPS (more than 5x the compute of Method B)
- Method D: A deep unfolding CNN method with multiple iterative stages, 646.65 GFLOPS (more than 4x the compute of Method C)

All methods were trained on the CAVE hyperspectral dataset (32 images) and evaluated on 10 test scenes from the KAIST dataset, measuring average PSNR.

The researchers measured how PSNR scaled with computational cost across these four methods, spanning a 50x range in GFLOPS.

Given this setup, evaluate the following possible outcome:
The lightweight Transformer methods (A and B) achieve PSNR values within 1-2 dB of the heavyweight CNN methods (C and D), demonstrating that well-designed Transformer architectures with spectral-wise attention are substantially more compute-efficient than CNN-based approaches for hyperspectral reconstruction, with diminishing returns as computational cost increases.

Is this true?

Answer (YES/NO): NO